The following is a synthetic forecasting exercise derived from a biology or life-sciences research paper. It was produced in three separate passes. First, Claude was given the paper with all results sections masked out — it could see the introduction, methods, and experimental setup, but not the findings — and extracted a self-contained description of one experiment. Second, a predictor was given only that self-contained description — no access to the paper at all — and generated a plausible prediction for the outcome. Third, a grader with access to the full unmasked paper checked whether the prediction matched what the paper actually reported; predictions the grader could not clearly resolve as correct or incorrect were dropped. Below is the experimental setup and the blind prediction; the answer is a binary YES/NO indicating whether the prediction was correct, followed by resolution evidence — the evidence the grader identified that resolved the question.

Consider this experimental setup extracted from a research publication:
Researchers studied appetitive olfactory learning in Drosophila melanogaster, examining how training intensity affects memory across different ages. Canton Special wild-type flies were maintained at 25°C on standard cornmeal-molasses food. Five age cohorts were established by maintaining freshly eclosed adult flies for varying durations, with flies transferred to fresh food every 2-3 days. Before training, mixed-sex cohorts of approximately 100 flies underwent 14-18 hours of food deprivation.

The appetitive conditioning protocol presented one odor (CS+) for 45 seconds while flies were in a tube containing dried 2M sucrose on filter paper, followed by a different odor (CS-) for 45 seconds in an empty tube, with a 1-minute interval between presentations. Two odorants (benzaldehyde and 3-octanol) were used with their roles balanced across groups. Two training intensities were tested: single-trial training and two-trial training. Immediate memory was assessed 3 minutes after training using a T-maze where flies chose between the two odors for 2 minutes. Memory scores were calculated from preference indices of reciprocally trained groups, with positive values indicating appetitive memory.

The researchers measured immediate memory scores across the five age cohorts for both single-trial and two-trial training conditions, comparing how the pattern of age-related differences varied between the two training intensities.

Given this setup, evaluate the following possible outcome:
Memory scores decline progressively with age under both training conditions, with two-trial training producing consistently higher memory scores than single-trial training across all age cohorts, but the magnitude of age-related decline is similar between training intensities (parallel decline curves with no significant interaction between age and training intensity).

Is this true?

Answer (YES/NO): NO